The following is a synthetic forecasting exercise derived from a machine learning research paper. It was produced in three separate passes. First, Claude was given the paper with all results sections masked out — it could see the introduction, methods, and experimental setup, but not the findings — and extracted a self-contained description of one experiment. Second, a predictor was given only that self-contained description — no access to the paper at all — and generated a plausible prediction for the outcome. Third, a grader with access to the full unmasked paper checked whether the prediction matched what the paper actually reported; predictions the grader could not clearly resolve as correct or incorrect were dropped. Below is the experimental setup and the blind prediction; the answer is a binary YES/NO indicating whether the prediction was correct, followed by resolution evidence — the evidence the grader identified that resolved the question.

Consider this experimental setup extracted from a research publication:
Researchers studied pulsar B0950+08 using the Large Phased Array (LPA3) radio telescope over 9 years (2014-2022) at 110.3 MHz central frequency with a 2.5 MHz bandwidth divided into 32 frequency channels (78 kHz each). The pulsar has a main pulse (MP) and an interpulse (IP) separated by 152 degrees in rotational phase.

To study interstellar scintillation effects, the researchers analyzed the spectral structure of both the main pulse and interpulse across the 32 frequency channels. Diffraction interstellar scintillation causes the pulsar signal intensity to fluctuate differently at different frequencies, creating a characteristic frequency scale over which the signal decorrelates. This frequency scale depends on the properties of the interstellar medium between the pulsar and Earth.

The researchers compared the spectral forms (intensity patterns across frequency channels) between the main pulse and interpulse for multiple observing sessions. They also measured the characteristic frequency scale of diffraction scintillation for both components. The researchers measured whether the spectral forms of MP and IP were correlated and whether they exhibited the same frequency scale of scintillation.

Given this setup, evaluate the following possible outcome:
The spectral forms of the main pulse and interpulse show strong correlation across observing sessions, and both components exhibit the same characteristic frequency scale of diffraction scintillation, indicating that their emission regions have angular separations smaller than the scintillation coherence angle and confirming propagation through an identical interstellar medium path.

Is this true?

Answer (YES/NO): YES